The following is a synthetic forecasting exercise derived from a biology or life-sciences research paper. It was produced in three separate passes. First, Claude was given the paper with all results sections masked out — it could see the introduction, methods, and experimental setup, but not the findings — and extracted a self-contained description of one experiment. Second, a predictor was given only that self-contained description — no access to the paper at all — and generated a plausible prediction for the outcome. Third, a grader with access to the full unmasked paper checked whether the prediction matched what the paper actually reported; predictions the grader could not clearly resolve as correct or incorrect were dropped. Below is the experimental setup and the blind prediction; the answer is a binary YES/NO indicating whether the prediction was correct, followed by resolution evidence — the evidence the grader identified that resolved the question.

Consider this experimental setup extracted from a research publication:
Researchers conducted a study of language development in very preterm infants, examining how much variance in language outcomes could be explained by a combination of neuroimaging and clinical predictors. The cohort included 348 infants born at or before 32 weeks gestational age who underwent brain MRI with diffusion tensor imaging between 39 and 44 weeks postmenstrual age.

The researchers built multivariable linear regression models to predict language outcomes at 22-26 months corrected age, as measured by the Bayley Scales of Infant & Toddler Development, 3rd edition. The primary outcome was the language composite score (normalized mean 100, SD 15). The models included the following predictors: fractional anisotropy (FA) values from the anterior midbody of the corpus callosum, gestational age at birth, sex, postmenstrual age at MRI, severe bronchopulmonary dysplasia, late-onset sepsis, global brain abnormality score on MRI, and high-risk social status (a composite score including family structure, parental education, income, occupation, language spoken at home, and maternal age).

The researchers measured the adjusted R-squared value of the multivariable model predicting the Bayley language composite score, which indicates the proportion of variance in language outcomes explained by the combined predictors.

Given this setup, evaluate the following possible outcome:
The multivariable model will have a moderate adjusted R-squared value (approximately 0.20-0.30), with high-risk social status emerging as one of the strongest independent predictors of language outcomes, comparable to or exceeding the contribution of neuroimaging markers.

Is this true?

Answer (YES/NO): NO